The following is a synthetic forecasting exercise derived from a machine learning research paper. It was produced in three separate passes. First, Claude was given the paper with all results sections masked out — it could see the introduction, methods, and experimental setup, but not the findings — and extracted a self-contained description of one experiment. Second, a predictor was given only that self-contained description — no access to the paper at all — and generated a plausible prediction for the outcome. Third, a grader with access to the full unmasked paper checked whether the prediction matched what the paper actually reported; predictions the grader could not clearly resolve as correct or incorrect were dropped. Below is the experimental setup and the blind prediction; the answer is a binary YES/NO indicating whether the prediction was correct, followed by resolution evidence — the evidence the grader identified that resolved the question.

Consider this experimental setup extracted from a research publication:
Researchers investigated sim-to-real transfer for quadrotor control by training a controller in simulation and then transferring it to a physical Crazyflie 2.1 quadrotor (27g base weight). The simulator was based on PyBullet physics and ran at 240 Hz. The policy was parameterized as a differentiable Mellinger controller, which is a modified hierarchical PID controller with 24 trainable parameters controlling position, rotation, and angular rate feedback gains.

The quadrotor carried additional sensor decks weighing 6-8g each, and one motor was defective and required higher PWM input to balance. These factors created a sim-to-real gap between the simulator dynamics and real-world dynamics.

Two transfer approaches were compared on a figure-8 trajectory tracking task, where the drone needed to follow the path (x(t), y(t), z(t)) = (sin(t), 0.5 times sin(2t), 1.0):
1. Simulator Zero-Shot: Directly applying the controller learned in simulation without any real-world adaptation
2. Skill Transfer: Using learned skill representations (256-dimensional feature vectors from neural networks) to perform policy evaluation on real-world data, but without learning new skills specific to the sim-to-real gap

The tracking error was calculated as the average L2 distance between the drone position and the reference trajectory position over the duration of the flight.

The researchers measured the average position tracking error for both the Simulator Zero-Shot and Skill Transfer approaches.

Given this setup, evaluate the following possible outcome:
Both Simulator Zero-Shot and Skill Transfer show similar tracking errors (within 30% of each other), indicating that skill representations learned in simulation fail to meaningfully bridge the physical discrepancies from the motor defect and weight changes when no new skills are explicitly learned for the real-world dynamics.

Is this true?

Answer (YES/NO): NO